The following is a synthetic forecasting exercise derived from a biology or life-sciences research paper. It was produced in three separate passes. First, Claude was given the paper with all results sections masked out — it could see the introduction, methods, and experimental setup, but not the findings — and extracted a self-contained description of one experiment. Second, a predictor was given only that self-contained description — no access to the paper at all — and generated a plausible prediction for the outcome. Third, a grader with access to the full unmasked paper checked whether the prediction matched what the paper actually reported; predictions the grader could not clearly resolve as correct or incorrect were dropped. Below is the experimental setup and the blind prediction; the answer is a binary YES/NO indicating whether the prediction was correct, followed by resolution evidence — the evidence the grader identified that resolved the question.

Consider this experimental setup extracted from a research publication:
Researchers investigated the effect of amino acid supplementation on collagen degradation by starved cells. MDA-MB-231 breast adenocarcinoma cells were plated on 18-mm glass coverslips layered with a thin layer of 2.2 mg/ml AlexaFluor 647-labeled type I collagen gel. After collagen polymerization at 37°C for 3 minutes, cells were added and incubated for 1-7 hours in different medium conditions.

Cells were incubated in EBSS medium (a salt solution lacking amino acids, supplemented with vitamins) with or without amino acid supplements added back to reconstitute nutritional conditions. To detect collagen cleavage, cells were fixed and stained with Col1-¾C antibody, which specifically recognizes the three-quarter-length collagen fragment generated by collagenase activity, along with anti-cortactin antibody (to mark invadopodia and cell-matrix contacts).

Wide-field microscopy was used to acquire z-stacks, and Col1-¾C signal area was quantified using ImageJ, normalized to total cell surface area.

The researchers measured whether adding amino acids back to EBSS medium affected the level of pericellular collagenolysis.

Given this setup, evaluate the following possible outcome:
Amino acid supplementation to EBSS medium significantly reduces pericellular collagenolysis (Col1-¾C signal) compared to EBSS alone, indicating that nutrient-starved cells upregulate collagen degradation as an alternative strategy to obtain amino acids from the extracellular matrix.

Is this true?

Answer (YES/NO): YES